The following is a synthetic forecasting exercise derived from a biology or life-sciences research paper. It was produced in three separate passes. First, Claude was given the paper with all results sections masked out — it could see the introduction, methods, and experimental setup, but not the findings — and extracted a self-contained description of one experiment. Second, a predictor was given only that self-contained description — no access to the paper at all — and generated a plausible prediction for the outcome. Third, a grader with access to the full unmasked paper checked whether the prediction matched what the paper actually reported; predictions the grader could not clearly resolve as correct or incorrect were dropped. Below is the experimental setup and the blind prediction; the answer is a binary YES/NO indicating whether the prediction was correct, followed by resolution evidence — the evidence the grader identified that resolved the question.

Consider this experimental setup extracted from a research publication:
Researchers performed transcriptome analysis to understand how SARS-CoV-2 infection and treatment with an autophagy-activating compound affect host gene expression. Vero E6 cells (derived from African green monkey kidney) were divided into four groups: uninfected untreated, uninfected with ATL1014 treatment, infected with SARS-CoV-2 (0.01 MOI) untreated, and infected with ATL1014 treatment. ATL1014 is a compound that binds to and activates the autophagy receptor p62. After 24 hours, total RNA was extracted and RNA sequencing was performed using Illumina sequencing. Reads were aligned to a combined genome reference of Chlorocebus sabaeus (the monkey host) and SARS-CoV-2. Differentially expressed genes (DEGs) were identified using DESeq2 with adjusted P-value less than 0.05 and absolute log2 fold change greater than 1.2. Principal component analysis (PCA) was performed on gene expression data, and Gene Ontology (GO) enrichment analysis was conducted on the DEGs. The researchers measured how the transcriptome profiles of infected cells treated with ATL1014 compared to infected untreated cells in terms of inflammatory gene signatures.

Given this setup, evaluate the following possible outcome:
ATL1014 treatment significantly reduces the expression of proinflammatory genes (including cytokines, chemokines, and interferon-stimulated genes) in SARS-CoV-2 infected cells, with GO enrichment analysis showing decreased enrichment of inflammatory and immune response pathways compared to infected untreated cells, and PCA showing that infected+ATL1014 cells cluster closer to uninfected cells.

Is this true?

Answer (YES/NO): NO